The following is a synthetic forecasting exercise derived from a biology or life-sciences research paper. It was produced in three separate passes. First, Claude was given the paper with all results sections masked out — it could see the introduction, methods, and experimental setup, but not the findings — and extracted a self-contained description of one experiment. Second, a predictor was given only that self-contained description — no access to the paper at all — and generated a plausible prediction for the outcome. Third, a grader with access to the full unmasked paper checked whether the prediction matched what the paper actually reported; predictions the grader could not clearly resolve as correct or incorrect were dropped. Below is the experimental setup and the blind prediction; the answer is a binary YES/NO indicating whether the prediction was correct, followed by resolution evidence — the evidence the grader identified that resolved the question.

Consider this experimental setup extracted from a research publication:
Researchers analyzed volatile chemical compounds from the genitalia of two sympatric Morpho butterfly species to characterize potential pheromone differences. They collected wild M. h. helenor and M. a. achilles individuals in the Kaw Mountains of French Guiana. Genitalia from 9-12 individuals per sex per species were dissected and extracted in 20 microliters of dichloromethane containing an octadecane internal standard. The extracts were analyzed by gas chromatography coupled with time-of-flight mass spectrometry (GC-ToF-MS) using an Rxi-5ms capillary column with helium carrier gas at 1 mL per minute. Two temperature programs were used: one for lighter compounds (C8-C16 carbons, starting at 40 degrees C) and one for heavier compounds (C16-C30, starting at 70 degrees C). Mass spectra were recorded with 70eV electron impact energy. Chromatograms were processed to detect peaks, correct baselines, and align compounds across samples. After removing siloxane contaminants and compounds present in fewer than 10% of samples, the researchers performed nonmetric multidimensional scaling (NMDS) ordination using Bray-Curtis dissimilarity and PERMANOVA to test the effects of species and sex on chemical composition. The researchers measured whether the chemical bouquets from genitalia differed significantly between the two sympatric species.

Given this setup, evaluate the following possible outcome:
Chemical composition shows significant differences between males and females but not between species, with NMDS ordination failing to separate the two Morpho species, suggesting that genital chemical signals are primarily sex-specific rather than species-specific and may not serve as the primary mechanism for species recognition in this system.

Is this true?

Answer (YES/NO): NO